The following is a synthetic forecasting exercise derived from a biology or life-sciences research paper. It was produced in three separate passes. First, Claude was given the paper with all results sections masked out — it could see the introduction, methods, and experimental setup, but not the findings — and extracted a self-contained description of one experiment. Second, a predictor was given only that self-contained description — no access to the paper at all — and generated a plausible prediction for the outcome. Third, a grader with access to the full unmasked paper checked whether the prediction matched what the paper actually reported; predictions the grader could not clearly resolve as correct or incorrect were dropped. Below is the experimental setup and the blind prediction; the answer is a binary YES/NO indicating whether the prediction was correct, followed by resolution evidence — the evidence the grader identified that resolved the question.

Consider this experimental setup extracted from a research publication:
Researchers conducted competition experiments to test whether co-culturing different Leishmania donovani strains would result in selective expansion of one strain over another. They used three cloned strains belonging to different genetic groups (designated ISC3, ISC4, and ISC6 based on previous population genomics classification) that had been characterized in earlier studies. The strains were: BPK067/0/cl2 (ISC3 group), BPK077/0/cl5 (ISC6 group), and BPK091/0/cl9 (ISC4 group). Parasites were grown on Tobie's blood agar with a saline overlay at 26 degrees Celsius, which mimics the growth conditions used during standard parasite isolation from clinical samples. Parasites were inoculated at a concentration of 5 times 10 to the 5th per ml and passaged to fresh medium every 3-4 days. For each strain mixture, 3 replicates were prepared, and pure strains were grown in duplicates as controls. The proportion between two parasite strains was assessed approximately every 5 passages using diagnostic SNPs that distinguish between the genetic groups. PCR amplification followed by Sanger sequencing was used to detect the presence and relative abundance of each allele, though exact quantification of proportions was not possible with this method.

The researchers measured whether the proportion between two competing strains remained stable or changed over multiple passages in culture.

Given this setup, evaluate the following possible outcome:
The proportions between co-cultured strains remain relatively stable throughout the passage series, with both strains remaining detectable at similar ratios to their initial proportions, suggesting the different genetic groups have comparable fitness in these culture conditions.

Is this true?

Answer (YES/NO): NO